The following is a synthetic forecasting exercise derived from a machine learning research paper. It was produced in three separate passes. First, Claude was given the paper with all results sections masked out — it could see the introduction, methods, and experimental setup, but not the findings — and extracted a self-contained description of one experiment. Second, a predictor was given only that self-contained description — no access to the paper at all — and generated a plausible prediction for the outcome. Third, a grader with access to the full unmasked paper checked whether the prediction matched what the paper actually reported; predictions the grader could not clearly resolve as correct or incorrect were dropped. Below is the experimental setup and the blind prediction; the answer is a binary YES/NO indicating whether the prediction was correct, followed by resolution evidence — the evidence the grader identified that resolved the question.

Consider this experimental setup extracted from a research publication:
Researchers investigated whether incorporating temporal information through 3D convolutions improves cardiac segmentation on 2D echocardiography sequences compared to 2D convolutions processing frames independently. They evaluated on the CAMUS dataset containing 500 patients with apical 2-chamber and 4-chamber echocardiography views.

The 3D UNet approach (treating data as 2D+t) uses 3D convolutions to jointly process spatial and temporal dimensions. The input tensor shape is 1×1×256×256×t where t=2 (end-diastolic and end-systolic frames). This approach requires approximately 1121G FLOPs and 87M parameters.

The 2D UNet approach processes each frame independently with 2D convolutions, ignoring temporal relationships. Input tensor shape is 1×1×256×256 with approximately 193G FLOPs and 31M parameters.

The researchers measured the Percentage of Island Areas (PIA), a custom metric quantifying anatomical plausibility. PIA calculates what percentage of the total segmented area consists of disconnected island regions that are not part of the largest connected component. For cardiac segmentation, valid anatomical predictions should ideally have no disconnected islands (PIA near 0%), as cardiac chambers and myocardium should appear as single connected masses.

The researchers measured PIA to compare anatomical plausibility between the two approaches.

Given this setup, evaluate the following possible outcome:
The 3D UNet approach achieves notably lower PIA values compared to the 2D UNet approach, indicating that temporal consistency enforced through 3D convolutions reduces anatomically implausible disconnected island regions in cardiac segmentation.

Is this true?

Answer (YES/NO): NO